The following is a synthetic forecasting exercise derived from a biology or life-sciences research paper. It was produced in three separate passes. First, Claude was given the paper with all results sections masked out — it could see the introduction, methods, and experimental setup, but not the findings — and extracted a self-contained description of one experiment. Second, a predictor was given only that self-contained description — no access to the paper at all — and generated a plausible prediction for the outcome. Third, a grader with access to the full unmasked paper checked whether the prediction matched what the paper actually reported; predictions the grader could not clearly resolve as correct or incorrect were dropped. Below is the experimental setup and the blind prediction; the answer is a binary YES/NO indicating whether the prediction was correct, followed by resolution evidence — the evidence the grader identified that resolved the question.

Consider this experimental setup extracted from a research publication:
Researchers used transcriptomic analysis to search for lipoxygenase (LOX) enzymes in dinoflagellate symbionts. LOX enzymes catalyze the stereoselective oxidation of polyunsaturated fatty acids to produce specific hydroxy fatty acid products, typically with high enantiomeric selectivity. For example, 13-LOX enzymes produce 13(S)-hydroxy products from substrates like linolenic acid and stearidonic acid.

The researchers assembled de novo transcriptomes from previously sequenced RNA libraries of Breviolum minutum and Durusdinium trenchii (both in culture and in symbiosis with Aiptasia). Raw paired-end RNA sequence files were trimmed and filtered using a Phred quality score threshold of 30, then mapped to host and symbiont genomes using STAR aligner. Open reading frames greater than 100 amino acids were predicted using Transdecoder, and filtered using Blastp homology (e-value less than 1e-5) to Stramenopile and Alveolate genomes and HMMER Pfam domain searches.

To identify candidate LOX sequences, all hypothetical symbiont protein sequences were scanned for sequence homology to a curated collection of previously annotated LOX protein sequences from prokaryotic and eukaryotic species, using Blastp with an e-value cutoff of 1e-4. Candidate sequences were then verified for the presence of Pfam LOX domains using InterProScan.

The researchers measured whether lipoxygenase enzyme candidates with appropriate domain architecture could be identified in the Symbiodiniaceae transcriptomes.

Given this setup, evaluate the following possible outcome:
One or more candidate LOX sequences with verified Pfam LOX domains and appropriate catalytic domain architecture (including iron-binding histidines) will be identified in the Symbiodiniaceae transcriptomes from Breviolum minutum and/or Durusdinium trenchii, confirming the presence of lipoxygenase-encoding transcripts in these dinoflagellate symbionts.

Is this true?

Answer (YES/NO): YES